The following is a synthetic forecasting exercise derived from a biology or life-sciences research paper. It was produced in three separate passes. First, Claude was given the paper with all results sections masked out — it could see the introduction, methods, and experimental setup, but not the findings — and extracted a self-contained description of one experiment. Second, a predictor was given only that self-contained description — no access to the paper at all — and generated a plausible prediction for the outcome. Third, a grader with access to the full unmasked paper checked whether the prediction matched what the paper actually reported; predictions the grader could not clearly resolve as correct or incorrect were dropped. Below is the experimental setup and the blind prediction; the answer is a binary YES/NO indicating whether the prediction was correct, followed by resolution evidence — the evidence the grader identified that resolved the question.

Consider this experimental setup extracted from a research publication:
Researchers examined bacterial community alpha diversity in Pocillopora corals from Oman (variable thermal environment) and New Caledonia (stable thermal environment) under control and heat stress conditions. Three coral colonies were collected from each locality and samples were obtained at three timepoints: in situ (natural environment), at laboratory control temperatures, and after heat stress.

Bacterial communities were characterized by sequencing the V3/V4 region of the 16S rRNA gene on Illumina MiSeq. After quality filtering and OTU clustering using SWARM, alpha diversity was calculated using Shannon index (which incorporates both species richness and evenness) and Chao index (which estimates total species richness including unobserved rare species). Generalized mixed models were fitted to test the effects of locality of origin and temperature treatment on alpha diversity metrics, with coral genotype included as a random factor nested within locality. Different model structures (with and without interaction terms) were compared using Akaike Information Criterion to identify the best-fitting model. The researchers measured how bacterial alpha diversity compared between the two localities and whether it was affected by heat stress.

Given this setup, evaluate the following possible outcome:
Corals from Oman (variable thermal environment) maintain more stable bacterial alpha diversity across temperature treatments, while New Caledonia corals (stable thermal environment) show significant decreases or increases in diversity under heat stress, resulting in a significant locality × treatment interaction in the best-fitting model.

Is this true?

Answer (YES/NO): NO